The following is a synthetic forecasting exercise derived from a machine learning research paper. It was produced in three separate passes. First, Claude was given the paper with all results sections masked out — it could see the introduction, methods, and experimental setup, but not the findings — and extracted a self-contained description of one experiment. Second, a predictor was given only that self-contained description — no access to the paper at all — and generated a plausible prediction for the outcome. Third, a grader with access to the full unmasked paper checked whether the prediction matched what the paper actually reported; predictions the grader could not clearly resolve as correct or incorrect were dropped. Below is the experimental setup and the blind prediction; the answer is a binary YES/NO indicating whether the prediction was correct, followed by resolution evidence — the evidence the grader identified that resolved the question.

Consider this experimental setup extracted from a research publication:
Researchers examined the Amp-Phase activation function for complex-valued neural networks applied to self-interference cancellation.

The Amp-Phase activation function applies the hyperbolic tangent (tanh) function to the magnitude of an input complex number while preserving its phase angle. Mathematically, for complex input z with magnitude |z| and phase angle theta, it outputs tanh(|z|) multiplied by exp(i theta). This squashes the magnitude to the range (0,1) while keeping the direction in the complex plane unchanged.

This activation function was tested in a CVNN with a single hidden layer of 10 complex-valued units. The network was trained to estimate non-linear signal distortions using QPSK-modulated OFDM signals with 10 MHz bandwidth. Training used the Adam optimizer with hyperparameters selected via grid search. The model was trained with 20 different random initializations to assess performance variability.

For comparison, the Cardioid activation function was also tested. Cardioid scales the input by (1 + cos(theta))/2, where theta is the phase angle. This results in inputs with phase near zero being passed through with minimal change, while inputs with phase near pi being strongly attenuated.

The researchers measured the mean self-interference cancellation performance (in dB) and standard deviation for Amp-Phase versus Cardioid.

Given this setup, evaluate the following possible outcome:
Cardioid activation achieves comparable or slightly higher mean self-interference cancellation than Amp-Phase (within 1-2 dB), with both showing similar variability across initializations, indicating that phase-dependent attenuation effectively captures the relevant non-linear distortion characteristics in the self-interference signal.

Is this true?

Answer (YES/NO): NO